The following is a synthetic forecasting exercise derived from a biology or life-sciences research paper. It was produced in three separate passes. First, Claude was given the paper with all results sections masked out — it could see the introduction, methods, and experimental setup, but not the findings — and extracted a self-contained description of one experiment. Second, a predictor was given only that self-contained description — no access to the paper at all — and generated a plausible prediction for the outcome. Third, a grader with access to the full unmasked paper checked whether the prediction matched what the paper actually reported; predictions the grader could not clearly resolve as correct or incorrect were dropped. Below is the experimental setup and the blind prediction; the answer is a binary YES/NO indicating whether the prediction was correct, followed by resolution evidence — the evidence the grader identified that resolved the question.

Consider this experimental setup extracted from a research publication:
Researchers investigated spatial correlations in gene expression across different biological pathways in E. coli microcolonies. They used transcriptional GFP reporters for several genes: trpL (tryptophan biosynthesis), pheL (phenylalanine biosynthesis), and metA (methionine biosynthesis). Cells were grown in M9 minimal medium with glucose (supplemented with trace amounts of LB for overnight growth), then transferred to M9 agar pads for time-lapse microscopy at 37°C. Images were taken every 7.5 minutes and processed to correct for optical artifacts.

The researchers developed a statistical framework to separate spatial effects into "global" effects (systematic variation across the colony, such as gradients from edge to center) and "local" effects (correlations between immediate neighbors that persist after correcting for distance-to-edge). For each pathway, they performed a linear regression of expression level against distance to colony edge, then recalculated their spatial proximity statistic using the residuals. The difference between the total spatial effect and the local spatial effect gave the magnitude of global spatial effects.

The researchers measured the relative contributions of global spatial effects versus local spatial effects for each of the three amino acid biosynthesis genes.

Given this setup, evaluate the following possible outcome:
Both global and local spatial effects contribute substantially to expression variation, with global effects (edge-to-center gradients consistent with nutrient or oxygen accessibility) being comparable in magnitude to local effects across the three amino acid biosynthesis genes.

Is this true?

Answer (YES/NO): NO